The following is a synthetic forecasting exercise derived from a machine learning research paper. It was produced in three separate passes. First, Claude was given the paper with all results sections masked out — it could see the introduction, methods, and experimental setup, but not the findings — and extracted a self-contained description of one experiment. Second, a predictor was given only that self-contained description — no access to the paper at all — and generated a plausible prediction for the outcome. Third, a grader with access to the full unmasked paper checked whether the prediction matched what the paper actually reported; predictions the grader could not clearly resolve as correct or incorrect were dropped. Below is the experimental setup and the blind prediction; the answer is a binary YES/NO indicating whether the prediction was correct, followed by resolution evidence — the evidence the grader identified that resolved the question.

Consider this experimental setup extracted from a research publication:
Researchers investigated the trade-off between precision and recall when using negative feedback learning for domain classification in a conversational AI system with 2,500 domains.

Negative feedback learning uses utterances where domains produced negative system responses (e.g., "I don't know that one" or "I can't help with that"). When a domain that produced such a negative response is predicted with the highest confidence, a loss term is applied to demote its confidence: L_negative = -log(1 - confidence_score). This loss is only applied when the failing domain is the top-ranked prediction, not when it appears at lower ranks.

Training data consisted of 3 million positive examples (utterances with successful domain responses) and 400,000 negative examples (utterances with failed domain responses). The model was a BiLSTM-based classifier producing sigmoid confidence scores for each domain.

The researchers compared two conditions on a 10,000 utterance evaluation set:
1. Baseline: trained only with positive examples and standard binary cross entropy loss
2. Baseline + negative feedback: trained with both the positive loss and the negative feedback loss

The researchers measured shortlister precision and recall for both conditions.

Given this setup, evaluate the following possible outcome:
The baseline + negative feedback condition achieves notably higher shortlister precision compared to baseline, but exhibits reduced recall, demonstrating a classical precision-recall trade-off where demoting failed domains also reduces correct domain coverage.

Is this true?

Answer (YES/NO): NO